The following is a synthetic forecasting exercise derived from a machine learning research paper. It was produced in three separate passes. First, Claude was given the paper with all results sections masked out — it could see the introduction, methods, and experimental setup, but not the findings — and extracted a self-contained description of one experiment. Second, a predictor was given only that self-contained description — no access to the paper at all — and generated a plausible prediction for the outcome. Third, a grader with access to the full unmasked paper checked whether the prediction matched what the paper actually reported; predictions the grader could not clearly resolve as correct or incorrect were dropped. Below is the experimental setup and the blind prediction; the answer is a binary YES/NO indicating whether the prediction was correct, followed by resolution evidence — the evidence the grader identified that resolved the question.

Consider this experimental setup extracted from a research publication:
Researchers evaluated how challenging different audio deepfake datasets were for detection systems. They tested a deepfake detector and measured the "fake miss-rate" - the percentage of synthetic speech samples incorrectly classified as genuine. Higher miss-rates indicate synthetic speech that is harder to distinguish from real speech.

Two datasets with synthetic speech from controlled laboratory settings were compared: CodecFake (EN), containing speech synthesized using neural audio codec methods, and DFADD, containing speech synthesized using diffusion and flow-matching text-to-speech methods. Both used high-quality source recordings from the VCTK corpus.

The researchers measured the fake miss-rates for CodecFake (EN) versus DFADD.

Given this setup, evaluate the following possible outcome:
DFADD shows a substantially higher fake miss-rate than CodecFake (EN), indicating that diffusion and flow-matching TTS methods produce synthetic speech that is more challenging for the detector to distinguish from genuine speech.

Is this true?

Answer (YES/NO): NO